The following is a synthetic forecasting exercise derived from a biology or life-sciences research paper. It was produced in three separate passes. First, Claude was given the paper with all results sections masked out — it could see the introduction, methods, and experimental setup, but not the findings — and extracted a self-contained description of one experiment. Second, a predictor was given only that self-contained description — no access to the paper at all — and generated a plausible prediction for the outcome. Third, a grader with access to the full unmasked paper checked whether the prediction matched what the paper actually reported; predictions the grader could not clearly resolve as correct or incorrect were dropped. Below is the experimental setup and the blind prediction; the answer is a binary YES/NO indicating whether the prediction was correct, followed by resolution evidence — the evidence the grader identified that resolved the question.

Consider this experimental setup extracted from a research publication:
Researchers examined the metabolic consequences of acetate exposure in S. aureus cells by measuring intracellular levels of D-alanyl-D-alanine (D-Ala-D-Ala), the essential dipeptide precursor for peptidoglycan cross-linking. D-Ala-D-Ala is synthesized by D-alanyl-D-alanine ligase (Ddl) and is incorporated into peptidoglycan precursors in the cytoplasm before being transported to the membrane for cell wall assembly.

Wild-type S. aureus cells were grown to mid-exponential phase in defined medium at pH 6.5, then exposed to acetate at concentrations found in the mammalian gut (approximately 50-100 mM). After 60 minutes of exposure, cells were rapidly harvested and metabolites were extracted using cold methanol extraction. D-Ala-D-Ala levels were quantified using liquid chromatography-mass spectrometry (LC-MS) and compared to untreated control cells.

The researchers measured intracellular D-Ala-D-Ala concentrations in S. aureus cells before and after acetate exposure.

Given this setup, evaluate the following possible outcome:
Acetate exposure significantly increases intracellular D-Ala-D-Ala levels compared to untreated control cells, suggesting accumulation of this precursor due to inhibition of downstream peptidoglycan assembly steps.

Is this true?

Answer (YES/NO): NO